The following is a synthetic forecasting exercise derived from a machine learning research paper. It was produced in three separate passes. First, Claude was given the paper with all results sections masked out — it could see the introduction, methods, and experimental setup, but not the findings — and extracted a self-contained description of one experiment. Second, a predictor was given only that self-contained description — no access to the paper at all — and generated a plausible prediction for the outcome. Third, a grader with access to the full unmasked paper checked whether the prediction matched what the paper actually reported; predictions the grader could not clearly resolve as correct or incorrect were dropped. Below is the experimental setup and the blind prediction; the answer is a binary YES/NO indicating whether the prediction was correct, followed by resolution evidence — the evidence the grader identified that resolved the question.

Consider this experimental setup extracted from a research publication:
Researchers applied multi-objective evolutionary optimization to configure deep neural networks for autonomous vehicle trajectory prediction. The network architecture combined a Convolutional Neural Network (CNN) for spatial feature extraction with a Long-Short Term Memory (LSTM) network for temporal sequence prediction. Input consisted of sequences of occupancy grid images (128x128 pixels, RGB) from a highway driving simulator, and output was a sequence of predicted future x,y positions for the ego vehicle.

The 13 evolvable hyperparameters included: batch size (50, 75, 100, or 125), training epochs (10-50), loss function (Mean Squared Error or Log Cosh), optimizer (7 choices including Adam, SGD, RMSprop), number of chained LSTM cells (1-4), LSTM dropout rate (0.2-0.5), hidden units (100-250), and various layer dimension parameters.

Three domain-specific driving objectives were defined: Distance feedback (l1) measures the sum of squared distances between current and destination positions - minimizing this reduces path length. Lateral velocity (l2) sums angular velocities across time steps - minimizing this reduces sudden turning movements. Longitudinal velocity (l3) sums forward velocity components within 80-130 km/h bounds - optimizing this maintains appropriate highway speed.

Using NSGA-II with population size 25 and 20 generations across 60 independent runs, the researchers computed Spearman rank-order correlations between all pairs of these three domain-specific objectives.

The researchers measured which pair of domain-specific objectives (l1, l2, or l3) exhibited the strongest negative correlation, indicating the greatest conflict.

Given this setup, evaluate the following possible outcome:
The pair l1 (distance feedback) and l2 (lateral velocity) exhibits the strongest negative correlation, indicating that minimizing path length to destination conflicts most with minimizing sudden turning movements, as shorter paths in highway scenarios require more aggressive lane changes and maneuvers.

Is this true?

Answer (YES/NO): NO